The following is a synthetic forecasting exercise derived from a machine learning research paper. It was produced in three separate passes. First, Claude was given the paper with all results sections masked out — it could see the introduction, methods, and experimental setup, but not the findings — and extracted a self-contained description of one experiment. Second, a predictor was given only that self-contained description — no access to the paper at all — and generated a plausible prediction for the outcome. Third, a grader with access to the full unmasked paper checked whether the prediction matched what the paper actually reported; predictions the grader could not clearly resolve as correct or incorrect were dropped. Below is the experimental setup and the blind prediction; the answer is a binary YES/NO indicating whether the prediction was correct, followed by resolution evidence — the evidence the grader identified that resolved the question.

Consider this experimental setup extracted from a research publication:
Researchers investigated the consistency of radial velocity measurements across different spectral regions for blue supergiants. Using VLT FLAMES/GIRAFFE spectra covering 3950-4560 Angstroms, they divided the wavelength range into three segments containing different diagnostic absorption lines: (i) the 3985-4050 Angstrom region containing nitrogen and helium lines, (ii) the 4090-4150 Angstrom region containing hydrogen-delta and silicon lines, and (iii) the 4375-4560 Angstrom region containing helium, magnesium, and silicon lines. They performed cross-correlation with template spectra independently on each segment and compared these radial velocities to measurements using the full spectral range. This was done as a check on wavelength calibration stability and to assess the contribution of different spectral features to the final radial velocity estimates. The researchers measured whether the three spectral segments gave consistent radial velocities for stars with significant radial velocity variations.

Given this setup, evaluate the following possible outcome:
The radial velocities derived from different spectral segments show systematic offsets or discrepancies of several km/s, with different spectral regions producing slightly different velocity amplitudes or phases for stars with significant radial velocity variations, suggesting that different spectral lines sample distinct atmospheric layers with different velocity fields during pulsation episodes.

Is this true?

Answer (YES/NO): NO